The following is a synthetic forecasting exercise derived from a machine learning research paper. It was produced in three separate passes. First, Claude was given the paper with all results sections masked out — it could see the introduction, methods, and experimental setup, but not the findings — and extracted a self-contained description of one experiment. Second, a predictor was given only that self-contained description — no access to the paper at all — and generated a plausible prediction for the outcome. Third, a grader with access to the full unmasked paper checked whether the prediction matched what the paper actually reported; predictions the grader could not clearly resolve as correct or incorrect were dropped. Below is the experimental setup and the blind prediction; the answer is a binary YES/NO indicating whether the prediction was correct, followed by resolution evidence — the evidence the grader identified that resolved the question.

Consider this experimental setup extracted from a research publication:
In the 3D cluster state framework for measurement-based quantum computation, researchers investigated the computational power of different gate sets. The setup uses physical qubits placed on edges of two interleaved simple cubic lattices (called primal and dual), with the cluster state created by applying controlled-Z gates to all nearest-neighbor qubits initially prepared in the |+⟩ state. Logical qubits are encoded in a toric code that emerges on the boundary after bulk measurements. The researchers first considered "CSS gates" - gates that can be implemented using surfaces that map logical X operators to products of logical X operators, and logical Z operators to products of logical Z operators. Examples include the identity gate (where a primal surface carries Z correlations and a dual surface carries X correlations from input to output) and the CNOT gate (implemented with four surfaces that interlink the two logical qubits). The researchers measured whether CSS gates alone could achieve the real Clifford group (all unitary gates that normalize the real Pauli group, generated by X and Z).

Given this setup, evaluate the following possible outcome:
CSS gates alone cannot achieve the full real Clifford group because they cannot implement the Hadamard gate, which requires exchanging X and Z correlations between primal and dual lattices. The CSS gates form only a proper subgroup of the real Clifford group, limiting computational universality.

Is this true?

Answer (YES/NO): YES